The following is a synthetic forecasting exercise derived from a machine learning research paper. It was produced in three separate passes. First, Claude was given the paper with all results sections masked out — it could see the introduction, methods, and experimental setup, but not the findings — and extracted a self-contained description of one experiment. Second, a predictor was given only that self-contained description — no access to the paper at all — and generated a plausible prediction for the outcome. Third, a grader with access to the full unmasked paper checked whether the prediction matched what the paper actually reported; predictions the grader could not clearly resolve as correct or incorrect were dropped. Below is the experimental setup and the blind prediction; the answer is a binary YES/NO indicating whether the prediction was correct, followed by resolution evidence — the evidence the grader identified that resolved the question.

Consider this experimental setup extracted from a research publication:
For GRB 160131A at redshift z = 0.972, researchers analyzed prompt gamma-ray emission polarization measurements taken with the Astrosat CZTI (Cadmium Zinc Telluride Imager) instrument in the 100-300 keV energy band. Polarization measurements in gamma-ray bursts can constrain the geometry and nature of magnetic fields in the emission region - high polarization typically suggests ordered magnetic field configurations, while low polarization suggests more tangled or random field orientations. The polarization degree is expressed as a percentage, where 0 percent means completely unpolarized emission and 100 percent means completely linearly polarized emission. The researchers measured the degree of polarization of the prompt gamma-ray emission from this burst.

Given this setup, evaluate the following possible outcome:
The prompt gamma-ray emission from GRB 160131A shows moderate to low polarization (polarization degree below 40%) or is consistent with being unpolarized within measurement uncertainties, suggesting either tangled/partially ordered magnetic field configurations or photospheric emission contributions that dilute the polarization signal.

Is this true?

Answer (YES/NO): NO